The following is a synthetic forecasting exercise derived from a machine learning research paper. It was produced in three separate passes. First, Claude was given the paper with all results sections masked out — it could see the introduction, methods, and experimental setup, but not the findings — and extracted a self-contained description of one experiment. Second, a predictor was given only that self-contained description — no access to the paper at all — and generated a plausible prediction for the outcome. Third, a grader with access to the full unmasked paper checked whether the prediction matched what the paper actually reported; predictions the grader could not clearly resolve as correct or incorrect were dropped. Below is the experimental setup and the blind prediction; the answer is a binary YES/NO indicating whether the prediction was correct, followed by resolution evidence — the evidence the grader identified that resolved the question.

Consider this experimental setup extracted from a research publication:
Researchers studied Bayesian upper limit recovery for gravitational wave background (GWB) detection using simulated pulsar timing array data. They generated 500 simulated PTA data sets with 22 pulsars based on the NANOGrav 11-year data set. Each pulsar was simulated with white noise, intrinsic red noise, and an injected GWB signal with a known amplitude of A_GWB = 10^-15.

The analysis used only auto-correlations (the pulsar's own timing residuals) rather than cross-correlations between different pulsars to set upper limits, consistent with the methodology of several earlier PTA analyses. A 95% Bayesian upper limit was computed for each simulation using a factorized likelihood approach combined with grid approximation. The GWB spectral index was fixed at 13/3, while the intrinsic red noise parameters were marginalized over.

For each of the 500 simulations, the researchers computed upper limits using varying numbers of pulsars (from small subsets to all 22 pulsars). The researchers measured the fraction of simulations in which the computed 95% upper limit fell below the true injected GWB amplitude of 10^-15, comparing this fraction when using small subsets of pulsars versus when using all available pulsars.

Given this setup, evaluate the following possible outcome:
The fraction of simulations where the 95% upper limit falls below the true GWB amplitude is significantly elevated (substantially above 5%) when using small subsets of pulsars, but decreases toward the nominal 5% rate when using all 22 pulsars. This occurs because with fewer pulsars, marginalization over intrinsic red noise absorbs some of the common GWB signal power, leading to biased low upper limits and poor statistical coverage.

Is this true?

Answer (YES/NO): NO